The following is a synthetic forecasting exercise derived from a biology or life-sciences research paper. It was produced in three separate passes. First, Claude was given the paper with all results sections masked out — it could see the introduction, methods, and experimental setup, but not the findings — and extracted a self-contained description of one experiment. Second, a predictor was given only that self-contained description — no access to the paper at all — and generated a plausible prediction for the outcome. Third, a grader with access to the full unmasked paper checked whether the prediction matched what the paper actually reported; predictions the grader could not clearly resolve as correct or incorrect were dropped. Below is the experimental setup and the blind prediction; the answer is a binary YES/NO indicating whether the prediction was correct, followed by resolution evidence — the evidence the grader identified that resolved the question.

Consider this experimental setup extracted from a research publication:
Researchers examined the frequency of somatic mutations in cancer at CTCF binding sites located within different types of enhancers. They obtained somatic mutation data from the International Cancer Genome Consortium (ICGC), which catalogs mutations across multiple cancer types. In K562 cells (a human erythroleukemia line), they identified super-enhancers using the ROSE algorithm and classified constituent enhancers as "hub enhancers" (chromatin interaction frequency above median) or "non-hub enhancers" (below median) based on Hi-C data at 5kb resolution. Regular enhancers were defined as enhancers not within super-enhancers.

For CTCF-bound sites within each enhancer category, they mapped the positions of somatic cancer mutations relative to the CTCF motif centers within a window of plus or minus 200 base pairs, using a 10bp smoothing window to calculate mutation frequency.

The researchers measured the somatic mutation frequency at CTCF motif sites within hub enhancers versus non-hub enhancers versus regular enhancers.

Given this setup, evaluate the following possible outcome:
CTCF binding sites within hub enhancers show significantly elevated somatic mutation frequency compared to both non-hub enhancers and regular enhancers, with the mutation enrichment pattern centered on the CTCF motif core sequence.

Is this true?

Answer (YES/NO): NO